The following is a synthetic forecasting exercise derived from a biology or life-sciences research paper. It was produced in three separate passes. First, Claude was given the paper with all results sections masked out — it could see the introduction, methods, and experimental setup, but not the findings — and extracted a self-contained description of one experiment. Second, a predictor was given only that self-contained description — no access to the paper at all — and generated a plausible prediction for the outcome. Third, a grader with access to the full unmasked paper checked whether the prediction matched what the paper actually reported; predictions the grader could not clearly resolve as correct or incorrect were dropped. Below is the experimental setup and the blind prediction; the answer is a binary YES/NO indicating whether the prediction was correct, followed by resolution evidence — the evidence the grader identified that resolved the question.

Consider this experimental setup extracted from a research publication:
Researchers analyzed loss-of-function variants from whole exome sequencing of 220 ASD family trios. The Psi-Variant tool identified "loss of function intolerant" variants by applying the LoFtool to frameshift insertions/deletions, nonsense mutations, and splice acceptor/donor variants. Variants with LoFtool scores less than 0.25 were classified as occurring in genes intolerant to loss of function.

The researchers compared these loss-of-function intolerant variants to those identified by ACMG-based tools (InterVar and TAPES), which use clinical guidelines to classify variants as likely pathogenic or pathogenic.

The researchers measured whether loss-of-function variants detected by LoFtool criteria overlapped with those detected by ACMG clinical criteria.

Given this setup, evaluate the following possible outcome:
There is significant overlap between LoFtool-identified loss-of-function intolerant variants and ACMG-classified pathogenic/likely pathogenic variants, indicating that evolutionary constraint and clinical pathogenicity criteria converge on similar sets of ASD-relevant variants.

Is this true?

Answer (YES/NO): NO